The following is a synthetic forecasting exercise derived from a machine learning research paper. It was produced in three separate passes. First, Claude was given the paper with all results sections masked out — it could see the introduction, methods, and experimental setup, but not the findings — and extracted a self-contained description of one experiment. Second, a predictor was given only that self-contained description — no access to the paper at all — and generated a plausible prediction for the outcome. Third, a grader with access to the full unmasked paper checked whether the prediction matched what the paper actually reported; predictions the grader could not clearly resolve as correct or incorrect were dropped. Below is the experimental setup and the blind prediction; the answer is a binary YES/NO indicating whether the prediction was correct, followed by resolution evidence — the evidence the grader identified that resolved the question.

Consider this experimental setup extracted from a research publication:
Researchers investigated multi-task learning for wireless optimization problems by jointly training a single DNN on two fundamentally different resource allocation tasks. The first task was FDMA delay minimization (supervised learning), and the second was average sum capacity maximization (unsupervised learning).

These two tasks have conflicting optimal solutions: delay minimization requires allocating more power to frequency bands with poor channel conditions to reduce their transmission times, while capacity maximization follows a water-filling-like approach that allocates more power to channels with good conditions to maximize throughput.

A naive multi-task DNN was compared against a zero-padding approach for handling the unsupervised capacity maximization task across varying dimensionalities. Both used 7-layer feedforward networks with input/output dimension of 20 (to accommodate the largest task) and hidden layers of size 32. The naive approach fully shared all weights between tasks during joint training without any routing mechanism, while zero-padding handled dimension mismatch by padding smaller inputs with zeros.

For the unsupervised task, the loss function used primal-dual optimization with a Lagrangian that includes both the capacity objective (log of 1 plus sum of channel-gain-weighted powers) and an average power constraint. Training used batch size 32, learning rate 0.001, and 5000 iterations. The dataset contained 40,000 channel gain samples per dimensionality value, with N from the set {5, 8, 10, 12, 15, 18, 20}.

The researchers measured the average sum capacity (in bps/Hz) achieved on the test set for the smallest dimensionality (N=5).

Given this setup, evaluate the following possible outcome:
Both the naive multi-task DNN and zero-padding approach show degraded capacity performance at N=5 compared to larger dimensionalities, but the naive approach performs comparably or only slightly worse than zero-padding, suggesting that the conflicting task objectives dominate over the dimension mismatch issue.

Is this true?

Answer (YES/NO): NO